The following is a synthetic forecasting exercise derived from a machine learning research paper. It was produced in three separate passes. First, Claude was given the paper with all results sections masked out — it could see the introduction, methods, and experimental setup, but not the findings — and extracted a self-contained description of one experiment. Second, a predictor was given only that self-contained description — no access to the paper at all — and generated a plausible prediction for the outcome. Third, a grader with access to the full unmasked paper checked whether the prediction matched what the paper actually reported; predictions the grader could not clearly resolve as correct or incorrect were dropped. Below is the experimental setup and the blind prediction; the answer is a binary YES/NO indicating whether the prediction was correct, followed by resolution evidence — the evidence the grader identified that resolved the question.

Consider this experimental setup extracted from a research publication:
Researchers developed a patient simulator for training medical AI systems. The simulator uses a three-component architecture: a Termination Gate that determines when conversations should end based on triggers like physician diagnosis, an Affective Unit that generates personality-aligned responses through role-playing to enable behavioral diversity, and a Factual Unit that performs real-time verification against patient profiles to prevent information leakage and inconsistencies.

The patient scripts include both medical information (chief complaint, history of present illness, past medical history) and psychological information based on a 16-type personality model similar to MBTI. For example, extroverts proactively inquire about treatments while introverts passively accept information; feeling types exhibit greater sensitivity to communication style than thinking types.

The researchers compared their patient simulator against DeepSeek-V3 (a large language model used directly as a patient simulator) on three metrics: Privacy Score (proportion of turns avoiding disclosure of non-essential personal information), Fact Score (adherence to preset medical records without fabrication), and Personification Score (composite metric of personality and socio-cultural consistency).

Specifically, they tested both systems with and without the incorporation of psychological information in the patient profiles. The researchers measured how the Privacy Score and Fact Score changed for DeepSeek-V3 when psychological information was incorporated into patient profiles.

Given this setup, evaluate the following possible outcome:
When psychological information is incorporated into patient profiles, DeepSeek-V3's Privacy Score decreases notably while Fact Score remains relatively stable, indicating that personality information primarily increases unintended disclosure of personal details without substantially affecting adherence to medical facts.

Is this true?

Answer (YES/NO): NO